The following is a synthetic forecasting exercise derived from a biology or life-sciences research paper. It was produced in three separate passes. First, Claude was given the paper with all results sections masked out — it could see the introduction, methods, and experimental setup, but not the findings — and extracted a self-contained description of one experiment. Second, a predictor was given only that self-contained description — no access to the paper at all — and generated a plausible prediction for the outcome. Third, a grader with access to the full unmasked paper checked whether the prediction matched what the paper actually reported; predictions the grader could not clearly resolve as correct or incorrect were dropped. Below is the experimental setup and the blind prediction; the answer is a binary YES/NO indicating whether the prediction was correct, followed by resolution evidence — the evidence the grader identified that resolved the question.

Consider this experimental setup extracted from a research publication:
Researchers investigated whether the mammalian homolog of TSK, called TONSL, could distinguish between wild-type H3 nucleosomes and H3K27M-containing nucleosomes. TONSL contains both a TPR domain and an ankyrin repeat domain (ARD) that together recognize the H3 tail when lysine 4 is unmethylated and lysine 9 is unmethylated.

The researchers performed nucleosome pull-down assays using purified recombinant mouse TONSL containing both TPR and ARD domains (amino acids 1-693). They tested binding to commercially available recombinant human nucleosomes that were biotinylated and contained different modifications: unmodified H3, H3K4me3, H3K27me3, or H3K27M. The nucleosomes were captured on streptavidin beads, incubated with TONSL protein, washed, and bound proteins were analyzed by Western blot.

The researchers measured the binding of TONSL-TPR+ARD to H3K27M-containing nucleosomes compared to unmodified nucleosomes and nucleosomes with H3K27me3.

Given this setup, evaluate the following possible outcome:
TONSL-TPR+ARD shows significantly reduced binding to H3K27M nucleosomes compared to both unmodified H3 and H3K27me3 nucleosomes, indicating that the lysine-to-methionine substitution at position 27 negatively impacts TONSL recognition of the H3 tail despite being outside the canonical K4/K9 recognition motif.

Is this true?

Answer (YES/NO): NO